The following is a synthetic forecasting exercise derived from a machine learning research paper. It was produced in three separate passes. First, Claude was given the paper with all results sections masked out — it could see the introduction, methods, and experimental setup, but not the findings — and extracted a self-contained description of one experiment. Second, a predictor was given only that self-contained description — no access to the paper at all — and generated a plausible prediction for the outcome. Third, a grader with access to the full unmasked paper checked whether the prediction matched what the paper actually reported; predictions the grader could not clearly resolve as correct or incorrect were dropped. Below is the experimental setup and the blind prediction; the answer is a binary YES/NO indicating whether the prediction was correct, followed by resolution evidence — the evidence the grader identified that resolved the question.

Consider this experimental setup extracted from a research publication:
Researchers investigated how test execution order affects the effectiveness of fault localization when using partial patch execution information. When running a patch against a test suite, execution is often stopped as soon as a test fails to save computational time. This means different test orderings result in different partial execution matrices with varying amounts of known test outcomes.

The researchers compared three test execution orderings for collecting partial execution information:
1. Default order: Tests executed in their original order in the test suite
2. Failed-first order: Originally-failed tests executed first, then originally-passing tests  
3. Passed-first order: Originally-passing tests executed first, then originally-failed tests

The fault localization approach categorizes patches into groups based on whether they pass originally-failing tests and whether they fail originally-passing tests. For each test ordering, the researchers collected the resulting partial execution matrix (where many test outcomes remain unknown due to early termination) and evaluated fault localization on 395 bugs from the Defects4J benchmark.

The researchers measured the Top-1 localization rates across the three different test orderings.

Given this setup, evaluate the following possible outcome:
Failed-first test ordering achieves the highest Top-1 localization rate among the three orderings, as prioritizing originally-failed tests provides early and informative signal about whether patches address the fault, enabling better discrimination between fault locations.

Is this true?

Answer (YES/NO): YES